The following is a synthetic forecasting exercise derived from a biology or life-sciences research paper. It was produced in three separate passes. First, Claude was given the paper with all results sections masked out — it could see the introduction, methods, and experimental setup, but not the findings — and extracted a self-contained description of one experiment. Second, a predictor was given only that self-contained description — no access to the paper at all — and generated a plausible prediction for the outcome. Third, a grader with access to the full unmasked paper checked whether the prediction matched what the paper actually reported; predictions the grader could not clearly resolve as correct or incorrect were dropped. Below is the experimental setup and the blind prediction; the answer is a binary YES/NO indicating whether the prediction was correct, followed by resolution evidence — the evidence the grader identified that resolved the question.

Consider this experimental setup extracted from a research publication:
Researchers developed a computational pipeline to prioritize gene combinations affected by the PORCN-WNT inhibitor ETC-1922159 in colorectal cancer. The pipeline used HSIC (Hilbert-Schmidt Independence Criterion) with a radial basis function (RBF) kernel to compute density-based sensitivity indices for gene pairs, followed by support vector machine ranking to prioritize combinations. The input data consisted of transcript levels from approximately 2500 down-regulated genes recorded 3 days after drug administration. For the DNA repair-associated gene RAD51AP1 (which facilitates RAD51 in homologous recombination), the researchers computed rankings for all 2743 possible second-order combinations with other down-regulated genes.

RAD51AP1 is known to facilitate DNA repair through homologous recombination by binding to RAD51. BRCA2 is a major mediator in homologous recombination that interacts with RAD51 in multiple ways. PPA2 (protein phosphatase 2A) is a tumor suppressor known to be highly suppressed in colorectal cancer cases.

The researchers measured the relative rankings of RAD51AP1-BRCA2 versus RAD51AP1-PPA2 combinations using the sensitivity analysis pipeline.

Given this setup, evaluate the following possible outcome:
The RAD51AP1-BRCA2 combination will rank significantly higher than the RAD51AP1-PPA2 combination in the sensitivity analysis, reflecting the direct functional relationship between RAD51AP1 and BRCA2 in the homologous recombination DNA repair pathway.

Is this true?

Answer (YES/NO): NO